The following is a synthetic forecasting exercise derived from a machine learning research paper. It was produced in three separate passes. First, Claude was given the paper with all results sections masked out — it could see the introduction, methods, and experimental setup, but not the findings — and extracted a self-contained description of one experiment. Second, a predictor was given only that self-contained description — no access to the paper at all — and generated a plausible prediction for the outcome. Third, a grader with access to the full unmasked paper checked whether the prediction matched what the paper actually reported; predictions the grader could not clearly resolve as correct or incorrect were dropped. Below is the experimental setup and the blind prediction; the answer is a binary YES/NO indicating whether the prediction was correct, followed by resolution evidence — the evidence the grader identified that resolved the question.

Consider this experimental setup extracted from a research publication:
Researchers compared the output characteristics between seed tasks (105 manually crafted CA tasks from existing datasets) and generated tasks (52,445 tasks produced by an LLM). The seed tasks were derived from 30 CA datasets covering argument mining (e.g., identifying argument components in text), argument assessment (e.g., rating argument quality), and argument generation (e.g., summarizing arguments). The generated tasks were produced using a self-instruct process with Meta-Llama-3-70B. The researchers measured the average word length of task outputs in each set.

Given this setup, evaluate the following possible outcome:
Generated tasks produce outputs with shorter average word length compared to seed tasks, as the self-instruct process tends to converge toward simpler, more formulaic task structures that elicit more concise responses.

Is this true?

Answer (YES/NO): NO